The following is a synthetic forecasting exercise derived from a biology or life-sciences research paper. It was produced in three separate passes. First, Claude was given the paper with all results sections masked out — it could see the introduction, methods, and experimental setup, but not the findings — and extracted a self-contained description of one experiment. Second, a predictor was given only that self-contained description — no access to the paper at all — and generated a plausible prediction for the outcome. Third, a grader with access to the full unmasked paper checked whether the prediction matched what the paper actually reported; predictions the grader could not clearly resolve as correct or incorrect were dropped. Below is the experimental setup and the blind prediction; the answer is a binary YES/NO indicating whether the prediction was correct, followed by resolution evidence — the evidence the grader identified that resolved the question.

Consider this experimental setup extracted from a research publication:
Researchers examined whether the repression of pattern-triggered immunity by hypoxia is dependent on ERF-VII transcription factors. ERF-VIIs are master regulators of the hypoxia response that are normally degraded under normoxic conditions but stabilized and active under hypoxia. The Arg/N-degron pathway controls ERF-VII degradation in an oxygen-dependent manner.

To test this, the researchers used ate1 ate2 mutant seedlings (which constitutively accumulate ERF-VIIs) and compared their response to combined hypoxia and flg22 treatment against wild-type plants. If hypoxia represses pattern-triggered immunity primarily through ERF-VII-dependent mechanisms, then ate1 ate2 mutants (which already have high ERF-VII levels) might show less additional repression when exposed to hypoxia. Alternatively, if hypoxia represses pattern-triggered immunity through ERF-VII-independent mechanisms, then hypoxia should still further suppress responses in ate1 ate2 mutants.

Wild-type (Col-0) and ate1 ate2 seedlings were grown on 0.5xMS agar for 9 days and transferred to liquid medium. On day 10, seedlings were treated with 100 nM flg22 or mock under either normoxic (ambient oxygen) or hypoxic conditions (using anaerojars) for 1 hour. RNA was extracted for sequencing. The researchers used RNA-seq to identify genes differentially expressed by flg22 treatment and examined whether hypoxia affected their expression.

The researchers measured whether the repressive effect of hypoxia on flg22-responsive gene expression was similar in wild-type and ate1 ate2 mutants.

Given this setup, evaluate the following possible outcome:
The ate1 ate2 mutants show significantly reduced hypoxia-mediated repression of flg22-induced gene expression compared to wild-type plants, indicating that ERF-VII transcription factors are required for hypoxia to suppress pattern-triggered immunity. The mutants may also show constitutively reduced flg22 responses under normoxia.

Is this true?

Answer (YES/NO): NO